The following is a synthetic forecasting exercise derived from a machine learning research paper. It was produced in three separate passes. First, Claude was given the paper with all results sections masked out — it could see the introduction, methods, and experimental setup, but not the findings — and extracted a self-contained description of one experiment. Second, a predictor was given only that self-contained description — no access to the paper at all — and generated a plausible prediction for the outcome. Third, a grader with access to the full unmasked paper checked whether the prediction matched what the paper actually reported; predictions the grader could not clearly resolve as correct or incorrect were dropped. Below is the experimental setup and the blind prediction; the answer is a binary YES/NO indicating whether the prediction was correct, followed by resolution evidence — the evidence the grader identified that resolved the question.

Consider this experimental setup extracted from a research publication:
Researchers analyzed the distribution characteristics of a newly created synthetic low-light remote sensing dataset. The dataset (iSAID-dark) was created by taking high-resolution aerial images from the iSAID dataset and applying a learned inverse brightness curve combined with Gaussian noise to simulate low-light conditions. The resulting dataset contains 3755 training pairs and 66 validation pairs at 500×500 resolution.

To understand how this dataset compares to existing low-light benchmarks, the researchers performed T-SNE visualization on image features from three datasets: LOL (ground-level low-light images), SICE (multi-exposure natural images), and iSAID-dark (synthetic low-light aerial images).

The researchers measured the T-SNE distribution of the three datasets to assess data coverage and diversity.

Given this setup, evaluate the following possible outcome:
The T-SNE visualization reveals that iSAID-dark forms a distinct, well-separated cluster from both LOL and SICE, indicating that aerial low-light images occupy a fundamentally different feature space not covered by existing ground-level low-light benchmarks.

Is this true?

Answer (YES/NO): NO